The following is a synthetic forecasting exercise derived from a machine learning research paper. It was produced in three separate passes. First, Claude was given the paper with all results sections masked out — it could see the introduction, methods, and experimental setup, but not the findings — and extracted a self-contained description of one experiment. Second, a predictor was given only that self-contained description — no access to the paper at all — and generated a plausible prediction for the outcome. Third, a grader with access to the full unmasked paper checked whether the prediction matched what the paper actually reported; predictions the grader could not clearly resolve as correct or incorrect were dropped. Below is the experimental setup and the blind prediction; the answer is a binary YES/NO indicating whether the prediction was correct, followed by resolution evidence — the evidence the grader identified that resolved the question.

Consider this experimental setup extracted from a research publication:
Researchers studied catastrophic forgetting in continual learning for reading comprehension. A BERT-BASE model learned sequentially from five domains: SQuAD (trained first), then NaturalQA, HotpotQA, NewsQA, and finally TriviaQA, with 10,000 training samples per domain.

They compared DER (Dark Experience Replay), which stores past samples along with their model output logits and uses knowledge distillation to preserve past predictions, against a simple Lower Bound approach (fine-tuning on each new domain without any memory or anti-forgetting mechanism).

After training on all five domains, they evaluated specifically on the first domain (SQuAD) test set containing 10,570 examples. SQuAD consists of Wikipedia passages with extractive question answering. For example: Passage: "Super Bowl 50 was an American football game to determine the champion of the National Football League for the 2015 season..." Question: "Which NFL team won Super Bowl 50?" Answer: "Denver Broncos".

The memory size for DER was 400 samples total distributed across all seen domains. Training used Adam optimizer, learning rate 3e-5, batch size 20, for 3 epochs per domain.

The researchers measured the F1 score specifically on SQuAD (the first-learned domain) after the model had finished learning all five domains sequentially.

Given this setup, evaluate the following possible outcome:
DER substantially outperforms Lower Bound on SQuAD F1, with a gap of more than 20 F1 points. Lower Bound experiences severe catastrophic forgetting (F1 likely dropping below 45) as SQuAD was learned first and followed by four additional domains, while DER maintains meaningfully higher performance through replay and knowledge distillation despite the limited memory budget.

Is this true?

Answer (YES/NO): NO